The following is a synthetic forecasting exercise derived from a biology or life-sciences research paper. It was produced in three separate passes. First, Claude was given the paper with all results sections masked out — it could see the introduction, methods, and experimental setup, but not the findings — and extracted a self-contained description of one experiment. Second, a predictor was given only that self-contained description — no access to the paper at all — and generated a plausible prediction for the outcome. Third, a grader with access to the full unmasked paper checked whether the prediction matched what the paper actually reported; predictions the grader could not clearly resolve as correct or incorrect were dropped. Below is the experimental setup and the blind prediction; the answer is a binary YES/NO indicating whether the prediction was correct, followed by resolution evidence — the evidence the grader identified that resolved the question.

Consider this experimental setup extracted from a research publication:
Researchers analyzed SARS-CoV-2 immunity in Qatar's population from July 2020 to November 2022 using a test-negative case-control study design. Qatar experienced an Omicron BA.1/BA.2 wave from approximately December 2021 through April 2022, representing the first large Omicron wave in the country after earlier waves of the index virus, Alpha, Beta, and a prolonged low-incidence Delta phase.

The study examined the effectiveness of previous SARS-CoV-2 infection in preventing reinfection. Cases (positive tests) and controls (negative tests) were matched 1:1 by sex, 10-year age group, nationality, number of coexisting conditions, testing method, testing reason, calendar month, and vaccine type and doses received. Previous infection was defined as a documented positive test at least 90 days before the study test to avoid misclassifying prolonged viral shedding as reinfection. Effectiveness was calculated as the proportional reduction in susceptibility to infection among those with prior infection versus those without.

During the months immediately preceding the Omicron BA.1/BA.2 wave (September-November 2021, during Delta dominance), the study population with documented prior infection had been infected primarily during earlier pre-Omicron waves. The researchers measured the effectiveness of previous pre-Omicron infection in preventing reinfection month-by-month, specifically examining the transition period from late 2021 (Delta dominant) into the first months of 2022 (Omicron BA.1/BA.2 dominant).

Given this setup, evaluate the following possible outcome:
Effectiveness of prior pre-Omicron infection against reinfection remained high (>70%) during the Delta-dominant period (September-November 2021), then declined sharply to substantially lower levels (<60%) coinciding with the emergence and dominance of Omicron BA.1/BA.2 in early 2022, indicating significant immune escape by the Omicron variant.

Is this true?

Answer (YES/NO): YES